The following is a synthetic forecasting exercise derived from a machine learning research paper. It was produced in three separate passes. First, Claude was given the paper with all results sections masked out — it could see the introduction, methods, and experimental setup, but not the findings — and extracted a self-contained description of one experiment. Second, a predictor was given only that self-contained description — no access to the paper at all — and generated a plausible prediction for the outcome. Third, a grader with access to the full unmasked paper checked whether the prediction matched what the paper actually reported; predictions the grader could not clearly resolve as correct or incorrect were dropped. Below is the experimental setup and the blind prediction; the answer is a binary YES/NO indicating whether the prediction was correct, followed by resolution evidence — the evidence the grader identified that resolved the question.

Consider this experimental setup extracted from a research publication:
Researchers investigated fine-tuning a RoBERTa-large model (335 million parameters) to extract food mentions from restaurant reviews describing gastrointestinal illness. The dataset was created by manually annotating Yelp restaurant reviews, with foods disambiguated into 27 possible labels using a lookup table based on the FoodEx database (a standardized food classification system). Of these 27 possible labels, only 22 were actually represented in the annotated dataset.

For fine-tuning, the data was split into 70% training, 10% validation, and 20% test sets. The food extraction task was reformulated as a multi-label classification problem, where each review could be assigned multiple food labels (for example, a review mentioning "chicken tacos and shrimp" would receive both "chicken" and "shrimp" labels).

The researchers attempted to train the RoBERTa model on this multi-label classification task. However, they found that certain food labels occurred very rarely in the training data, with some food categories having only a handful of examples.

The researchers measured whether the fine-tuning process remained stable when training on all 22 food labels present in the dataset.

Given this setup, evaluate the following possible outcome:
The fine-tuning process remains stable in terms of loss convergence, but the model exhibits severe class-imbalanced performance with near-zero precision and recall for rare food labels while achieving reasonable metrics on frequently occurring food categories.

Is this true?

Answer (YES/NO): NO